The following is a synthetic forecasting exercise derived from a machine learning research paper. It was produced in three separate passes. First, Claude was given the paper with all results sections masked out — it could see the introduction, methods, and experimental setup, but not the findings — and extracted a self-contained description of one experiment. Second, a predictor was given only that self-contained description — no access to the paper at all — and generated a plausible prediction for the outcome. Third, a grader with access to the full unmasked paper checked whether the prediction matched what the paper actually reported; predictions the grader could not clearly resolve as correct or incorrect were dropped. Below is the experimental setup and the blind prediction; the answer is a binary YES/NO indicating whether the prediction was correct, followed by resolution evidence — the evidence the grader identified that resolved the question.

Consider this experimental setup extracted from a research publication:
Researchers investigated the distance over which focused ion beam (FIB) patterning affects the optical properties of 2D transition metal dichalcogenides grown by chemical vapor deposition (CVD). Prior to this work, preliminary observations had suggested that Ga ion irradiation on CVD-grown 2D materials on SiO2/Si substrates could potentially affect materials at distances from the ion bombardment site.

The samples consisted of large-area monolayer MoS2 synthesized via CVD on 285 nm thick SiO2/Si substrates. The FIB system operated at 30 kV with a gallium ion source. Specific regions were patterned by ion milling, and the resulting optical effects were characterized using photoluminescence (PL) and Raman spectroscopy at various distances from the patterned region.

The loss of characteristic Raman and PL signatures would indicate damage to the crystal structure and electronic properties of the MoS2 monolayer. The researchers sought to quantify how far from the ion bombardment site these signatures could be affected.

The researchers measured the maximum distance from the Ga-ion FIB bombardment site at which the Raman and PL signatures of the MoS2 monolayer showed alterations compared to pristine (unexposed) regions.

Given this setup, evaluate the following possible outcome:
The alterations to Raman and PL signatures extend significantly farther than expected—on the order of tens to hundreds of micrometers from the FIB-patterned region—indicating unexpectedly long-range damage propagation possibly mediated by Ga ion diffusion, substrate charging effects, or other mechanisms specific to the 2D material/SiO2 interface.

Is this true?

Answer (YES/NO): YES